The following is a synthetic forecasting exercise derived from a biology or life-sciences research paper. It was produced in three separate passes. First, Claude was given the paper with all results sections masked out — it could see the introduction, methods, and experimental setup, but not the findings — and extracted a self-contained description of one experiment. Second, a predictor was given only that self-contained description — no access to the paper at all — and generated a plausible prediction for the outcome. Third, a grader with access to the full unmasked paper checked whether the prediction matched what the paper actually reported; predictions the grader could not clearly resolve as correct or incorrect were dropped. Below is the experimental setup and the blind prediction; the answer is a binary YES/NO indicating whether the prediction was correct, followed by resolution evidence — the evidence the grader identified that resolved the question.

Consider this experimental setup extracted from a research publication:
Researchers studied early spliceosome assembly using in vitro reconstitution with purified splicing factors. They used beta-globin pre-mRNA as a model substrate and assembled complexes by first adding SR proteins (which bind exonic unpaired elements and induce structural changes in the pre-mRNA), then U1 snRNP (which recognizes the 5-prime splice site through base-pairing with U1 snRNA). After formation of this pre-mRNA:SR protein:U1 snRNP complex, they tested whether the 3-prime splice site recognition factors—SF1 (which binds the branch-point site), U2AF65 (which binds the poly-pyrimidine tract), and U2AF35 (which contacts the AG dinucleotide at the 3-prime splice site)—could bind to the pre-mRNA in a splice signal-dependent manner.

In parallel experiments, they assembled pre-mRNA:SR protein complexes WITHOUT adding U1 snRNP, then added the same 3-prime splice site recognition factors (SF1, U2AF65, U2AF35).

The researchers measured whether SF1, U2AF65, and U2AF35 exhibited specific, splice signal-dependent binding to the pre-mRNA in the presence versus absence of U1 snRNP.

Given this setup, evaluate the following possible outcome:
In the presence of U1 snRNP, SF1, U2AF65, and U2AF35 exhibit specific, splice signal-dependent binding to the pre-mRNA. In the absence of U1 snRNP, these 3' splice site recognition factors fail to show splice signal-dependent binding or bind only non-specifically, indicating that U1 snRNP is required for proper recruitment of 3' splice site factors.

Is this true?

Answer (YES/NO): YES